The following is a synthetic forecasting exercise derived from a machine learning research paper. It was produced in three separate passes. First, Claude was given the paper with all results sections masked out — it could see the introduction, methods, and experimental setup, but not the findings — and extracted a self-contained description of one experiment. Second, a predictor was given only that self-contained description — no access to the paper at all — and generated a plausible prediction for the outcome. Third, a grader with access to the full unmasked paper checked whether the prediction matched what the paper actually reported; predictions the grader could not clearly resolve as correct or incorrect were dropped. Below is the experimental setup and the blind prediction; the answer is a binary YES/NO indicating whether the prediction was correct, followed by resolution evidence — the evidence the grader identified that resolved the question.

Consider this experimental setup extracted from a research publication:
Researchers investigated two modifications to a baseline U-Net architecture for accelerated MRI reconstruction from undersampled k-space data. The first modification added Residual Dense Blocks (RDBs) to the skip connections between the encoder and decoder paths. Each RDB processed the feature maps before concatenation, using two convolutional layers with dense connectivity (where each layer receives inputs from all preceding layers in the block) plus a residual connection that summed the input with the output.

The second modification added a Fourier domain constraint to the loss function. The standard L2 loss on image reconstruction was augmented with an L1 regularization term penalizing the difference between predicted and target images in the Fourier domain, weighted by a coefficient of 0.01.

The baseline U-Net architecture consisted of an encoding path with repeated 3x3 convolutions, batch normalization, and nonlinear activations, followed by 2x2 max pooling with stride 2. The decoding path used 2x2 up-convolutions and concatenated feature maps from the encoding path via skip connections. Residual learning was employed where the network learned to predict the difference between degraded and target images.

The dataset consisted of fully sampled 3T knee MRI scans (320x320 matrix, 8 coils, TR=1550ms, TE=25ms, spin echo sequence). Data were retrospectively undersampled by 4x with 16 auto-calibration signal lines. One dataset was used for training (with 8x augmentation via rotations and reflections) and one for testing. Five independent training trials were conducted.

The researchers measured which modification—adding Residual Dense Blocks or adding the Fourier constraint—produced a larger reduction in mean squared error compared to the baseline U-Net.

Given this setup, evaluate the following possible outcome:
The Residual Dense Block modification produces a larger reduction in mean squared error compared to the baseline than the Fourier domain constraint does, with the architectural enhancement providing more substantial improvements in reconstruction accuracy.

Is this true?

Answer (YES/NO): YES